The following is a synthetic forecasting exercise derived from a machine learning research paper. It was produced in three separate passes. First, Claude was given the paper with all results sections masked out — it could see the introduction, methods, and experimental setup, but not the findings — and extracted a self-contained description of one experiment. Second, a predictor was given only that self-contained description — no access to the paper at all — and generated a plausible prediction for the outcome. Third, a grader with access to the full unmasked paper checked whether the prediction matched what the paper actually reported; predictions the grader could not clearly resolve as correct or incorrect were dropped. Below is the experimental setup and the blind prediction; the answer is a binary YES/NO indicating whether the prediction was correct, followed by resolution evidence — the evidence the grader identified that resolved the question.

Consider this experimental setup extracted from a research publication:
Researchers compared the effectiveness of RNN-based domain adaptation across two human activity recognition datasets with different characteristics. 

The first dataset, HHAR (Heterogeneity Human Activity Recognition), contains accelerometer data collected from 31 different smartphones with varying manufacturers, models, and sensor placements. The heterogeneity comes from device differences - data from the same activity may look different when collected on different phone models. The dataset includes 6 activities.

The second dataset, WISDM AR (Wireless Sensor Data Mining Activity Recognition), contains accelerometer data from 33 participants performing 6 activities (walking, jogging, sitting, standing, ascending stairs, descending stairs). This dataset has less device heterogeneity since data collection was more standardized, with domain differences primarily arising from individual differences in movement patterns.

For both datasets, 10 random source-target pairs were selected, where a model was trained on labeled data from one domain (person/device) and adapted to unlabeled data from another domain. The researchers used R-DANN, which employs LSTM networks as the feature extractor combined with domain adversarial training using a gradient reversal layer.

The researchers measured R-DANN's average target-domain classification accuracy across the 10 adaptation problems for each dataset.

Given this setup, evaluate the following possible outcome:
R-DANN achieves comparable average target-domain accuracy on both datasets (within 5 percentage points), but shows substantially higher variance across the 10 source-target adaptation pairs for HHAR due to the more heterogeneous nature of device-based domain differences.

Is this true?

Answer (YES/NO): NO